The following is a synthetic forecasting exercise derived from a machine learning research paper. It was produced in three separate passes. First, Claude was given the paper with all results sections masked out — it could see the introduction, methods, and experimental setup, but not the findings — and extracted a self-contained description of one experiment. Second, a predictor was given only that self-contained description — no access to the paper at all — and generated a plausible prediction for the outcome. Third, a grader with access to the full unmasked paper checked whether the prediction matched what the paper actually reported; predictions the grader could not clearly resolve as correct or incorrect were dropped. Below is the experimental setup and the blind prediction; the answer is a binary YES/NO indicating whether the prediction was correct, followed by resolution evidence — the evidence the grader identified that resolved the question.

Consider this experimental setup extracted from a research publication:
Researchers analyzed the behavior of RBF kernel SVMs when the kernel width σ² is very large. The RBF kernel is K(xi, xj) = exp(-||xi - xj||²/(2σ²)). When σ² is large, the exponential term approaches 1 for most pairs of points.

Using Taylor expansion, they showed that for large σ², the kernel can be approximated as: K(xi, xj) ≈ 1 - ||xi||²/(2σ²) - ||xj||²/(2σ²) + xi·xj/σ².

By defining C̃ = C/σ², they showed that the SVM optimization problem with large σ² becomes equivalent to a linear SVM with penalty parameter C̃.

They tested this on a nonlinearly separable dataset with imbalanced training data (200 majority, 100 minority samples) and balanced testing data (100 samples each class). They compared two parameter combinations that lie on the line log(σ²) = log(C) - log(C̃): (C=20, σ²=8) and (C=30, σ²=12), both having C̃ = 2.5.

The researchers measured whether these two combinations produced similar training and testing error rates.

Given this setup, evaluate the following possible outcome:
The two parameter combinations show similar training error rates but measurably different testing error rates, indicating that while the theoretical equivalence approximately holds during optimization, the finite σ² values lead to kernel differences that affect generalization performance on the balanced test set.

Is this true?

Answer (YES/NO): NO